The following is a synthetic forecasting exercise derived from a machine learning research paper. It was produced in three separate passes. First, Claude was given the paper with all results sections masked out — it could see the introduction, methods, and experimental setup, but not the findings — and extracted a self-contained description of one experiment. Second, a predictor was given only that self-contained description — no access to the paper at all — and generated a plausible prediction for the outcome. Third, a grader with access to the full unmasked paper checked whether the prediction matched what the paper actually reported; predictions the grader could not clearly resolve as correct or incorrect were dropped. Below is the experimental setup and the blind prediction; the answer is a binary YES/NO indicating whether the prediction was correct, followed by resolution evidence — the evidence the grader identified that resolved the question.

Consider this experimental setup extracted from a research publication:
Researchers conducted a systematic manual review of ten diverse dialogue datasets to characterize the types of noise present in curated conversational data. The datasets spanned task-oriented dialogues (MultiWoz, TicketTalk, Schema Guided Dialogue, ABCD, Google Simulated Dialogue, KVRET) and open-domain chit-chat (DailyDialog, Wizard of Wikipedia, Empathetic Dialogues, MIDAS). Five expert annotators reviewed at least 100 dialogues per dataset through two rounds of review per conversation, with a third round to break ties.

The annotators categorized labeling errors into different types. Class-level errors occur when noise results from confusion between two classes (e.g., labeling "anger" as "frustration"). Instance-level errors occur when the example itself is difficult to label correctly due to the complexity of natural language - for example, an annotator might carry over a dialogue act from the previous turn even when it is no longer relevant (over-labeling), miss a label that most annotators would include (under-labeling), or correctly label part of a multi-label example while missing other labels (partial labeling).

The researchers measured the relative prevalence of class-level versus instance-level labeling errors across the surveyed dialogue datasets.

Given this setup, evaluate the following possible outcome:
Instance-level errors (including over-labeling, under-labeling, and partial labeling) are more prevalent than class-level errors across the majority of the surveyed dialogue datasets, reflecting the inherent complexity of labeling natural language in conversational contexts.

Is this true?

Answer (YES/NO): YES